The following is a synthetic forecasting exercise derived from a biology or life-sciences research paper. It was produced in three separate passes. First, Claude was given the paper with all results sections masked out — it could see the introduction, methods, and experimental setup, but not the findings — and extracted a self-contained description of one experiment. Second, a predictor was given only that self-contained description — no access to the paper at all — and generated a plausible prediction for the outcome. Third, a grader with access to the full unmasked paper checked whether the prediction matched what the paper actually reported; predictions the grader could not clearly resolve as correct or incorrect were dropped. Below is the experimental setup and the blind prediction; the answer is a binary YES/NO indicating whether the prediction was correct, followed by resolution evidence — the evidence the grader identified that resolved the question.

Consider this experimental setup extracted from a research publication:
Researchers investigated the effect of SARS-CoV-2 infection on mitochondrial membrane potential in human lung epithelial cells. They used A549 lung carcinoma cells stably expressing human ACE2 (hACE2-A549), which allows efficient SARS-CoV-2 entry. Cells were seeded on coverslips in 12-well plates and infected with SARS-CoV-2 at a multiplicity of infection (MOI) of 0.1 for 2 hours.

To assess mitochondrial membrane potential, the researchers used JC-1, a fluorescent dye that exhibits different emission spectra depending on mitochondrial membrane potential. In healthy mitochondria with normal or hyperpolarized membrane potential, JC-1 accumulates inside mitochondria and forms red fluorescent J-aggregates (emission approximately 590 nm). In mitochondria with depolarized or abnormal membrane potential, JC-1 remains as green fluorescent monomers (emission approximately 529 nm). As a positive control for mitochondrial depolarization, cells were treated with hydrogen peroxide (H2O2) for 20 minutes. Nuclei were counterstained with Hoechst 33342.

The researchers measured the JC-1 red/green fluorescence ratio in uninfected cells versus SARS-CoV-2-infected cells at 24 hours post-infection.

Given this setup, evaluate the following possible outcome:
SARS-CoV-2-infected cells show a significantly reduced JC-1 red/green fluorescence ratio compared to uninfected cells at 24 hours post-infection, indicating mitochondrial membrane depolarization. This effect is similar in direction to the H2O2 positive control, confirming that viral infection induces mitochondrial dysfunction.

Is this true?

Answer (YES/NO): YES